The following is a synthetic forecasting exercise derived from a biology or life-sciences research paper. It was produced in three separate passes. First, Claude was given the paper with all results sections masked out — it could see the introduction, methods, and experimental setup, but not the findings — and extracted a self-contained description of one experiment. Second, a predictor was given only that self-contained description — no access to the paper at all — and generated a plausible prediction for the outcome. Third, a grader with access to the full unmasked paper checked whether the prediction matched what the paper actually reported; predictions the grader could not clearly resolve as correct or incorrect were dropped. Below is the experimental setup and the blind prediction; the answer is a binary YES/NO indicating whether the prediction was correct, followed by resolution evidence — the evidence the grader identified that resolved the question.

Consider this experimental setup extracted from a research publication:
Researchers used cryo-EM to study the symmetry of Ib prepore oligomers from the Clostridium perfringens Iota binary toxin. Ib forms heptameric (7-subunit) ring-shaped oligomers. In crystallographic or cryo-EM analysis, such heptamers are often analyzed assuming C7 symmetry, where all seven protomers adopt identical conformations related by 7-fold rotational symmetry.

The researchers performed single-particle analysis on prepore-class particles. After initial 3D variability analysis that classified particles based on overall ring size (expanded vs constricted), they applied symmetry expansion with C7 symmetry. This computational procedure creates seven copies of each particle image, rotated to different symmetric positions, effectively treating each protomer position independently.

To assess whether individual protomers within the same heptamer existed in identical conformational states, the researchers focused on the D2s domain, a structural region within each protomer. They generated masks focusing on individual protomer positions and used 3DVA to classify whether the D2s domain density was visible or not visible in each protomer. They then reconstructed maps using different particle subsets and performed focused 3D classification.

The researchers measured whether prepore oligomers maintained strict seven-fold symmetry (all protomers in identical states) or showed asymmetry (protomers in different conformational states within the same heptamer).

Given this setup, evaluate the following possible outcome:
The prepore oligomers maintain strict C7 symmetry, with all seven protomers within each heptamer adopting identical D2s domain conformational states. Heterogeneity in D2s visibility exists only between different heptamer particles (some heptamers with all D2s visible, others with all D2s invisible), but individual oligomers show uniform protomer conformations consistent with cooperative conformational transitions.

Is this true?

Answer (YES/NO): NO